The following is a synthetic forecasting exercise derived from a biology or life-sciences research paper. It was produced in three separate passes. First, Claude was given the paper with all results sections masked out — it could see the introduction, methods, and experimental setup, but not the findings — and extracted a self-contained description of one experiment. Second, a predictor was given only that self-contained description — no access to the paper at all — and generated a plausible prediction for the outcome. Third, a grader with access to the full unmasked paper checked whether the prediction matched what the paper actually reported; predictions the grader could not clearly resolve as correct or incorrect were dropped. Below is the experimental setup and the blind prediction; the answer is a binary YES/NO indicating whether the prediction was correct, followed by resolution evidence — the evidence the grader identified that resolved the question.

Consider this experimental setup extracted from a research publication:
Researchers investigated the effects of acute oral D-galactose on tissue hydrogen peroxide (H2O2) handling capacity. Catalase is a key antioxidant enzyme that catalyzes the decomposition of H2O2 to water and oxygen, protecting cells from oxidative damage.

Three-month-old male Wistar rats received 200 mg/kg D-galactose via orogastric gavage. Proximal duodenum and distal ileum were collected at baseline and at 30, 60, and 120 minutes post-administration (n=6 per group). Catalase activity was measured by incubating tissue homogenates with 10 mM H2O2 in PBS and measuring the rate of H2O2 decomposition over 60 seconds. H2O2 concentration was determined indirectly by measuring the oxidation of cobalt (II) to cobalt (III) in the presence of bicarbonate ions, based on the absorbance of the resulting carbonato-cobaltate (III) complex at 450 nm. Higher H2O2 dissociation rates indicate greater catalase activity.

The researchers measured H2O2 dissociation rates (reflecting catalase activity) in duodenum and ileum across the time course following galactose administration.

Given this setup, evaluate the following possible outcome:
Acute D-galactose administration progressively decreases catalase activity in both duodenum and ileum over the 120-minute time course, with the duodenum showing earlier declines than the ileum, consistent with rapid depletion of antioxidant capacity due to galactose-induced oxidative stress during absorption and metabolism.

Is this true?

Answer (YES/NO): NO